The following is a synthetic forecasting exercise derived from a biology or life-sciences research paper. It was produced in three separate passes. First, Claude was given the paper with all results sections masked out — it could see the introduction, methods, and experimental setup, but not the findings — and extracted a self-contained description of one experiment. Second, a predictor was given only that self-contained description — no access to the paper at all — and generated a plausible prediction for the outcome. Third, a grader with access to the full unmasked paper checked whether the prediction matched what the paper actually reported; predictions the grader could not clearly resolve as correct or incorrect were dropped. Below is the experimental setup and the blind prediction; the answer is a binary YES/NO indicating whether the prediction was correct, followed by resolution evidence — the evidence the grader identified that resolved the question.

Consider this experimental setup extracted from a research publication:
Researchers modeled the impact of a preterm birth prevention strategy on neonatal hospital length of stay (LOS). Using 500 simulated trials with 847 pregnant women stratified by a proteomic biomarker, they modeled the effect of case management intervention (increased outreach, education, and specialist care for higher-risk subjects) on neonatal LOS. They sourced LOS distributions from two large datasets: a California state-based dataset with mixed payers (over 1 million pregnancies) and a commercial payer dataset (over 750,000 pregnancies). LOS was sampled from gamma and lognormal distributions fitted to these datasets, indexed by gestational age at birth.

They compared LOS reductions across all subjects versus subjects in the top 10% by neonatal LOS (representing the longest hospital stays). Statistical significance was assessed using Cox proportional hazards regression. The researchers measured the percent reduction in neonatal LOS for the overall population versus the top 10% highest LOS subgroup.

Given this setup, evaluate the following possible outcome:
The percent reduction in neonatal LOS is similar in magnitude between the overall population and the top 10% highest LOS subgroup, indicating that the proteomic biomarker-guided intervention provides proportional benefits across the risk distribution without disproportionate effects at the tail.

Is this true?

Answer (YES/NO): NO